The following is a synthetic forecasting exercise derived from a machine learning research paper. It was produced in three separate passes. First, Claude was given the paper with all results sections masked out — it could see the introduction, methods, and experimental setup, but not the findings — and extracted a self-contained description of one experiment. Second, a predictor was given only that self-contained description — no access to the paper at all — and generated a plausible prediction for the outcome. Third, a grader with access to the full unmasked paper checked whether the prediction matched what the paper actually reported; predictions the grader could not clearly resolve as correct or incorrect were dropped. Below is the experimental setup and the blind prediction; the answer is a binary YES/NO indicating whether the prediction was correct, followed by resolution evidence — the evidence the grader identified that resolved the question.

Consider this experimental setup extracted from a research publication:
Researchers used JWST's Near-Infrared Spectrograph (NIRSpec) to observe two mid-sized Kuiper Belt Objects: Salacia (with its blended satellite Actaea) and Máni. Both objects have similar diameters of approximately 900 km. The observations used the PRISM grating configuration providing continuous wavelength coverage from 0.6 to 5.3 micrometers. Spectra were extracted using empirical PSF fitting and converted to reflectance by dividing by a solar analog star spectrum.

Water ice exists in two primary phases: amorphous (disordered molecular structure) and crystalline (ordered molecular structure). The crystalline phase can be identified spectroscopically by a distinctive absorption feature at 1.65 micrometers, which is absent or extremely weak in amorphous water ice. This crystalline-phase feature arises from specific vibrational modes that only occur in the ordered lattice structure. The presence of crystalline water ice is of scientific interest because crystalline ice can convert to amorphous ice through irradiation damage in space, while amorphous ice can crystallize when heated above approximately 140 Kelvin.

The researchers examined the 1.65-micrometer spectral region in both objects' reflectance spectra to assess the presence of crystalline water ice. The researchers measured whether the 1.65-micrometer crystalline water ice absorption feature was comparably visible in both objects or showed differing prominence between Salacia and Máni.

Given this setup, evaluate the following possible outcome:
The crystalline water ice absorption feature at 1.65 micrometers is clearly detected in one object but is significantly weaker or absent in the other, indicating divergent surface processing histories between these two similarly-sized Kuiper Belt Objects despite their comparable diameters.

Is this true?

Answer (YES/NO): YES